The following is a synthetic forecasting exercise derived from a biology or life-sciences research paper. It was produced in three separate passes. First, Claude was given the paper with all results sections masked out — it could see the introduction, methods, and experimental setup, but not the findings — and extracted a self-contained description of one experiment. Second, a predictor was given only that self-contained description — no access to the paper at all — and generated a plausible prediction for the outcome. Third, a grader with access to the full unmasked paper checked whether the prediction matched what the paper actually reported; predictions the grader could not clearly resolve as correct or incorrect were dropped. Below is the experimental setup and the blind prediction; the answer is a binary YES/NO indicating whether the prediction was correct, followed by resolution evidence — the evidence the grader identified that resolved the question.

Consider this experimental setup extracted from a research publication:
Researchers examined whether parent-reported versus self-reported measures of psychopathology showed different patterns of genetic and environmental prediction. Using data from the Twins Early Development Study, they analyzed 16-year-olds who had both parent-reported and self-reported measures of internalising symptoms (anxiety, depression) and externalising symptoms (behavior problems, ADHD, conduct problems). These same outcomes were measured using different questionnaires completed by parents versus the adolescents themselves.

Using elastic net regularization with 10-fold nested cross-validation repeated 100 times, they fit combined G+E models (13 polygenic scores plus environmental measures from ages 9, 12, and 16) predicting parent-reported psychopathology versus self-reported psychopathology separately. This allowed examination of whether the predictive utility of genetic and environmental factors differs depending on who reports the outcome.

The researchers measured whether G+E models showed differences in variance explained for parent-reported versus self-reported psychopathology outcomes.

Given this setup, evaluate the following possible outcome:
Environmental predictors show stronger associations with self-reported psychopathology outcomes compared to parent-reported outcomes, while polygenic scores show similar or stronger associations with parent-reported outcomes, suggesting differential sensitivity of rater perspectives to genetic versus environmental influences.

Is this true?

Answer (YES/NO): NO